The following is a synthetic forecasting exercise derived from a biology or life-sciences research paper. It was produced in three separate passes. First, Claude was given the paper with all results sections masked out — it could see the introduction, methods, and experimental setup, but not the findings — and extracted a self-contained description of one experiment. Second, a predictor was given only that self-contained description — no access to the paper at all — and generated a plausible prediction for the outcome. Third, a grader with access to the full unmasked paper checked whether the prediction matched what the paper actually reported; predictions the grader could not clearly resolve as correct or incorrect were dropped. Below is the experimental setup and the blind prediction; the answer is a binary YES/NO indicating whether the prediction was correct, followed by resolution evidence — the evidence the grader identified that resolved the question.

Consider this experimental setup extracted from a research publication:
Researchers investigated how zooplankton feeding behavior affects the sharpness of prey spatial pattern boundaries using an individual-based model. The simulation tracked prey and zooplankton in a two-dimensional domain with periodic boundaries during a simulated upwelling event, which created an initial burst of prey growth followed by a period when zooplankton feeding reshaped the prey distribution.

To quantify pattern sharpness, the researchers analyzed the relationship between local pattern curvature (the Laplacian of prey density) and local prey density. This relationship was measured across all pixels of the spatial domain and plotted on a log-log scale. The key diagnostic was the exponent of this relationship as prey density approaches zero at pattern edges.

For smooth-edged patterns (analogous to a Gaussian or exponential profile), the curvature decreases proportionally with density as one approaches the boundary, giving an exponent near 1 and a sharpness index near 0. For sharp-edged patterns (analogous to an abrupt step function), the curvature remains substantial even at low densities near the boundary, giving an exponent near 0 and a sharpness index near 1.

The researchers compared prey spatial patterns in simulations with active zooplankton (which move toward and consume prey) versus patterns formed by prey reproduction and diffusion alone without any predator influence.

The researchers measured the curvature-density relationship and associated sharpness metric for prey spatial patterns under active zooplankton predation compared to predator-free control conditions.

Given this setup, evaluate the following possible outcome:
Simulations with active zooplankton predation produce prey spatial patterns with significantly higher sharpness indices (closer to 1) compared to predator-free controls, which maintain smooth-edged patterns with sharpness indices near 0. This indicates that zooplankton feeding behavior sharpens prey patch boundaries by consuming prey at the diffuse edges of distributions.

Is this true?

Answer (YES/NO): YES